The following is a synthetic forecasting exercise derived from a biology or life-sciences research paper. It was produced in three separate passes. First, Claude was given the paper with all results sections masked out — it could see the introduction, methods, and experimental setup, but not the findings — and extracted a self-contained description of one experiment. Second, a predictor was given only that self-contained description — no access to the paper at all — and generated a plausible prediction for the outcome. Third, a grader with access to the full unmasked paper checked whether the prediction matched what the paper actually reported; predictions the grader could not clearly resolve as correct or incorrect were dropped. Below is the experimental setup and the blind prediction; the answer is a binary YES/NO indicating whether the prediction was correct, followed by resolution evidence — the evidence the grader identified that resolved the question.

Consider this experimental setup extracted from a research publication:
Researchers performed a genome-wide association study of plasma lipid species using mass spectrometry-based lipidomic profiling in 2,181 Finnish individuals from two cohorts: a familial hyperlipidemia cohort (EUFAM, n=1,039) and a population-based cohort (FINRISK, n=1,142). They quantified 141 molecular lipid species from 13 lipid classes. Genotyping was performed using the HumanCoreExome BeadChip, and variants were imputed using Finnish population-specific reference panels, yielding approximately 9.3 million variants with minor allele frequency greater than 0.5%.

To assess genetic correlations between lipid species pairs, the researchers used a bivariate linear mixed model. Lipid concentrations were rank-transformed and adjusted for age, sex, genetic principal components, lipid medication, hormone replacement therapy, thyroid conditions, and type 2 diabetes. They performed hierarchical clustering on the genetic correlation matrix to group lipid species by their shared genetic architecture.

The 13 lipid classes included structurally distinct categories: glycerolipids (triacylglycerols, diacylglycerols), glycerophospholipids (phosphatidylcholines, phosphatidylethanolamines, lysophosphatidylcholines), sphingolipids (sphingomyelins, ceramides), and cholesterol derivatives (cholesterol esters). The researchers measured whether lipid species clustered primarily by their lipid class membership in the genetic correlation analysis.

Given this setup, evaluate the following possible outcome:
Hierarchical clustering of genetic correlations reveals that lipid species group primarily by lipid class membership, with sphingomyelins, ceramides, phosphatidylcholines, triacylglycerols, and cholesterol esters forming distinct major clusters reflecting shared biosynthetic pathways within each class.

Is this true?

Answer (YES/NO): NO